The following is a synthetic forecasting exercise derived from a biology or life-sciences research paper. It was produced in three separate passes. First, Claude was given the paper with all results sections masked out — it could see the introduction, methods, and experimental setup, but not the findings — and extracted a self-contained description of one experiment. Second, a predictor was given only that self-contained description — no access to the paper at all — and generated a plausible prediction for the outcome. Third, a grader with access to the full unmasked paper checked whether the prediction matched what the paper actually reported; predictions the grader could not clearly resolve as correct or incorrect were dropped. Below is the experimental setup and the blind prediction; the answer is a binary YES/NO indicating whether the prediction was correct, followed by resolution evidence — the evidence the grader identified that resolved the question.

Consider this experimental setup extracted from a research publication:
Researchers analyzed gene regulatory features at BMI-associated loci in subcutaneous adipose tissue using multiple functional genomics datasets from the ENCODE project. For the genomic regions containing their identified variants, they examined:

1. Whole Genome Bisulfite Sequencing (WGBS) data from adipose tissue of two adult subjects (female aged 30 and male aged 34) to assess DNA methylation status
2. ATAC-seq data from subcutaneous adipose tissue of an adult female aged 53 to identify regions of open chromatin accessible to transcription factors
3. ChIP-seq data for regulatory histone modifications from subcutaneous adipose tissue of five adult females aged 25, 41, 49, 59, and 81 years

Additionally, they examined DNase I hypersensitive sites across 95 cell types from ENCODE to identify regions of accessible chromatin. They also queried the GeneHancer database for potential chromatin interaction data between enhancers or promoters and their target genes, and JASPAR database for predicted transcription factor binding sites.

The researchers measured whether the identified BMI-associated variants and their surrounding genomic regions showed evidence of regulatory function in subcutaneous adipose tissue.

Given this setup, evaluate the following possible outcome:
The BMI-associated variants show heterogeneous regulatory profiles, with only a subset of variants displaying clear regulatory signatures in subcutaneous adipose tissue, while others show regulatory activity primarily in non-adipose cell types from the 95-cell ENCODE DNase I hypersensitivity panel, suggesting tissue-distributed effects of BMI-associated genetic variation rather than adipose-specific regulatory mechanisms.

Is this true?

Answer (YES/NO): NO